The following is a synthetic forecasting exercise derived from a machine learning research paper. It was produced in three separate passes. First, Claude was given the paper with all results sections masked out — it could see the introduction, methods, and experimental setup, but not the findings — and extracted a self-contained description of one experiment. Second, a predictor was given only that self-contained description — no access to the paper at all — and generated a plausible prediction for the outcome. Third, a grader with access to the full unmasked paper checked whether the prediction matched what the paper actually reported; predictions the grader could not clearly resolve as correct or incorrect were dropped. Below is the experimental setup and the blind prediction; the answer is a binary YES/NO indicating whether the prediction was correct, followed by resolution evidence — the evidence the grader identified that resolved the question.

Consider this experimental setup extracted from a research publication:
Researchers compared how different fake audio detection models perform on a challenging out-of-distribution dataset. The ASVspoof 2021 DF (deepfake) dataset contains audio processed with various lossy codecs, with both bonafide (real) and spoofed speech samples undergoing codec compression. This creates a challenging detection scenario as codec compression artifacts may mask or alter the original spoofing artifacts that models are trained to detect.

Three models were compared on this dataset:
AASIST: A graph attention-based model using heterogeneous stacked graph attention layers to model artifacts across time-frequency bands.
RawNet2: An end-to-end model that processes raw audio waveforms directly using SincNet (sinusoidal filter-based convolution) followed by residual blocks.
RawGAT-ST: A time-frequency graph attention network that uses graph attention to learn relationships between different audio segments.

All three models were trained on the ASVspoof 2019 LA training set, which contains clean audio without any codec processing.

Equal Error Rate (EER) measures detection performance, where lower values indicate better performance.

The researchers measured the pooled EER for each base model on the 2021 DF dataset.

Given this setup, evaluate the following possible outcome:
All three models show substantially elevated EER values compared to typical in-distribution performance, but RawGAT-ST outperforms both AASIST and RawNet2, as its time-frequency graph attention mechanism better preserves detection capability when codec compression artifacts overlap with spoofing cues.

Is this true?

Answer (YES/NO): NO